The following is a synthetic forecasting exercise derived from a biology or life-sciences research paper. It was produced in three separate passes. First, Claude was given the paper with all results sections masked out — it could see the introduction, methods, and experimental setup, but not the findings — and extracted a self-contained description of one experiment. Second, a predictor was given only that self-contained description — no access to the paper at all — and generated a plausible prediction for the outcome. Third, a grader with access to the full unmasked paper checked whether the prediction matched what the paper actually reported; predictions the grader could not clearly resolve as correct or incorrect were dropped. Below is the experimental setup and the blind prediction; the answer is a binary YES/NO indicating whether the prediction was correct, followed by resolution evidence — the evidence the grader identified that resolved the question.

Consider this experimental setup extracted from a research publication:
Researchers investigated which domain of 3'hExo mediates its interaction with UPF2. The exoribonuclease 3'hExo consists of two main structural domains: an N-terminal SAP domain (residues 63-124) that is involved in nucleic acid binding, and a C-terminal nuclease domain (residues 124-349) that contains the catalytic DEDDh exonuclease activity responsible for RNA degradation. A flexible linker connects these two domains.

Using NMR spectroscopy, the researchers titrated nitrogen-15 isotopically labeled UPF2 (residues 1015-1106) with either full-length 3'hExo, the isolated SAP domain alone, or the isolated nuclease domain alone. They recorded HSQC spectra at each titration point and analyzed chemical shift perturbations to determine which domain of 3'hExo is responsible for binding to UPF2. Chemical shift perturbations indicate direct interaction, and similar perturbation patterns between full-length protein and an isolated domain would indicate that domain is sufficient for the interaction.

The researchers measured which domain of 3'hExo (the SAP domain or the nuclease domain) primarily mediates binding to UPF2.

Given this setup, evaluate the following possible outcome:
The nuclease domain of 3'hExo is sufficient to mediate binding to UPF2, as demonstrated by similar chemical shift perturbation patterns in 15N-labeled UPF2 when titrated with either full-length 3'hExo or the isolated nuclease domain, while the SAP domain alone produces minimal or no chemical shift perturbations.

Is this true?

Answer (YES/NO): NO